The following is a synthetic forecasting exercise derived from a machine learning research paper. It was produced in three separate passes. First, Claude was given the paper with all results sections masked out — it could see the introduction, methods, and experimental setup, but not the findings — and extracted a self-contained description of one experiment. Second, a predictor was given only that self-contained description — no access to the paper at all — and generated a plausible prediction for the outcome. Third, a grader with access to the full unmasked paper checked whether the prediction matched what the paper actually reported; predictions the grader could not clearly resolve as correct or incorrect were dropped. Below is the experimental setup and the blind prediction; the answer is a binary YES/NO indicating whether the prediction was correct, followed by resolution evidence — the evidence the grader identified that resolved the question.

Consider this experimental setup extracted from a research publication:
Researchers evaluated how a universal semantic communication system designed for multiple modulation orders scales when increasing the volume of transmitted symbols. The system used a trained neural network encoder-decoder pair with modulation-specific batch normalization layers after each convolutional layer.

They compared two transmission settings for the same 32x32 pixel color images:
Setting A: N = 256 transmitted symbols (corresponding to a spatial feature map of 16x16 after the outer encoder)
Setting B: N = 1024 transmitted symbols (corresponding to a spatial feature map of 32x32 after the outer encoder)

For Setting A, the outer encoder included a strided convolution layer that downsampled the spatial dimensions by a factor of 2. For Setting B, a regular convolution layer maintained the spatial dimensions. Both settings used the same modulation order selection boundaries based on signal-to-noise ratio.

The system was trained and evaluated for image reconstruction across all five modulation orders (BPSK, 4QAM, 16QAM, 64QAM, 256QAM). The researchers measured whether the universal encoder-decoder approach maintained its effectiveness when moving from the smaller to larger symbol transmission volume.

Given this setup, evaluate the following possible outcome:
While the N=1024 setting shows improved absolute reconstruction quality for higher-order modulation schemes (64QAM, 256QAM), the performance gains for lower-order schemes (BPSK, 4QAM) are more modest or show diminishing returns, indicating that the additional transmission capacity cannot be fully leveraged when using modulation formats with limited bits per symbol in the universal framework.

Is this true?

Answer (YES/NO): NO